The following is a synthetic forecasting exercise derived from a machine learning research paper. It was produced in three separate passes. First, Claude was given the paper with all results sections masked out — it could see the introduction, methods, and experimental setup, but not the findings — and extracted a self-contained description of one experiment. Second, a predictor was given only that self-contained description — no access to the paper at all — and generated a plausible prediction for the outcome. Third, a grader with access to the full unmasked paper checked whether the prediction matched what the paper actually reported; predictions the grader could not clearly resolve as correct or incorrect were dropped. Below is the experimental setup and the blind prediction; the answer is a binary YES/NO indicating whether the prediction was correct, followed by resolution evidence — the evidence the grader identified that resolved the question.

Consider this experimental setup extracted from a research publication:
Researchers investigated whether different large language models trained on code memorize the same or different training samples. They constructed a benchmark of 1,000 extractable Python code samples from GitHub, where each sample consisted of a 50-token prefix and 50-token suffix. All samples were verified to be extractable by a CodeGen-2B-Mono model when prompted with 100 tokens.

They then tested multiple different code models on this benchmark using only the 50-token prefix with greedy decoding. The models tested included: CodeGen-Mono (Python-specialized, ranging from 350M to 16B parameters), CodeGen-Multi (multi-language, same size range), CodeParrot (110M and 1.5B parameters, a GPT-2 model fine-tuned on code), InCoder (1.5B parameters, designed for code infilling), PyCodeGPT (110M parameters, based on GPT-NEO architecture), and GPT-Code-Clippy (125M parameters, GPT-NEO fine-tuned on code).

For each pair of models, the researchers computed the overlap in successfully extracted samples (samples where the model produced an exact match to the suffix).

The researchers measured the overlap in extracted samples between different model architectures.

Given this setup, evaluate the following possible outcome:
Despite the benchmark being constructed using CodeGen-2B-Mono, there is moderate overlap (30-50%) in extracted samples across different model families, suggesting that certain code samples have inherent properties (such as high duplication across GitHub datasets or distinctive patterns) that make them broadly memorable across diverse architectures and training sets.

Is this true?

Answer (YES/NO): NO